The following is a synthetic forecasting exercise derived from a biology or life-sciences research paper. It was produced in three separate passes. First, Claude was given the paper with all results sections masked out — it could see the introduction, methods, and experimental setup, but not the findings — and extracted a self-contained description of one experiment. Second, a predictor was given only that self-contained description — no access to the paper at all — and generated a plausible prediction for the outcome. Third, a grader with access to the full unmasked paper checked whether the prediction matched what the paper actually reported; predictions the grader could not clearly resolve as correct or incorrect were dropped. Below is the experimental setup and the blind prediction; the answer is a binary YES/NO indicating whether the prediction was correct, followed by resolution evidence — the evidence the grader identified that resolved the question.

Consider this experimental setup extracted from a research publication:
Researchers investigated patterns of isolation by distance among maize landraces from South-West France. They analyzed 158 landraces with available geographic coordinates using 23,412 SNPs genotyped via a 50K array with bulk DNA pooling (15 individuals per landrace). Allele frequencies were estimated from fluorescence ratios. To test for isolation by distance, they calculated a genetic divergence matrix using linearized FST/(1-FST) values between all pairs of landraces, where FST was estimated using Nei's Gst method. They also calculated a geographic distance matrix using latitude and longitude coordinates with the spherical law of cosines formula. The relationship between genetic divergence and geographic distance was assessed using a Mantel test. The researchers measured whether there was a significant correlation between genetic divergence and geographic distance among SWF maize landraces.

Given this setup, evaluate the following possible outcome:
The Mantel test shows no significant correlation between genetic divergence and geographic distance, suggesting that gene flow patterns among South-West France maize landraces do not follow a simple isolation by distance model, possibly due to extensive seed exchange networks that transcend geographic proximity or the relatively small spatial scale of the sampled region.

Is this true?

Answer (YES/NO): NO